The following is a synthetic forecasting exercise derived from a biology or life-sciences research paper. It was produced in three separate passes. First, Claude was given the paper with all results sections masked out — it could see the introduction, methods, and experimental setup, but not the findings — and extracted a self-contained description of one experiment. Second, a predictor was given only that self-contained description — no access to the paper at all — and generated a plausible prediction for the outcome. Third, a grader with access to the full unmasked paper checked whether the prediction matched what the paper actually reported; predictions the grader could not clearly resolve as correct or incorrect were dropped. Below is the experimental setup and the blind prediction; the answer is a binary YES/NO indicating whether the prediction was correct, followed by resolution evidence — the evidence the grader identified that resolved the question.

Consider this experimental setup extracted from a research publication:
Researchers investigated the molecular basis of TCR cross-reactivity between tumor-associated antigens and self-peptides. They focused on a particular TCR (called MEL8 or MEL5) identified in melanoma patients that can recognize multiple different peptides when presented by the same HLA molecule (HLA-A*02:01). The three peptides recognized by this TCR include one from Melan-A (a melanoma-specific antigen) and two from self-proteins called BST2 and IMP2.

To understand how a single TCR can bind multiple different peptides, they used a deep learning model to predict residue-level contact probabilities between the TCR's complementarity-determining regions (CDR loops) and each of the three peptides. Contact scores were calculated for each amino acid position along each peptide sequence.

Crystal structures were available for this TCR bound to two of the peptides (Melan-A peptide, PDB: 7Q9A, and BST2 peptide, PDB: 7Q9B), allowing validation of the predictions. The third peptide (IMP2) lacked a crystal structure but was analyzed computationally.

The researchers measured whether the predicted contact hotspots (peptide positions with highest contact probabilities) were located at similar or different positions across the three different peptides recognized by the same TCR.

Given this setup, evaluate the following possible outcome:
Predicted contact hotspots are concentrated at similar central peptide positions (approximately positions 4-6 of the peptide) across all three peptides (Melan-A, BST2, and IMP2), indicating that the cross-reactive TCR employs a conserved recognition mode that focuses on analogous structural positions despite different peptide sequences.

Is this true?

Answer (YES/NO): YES